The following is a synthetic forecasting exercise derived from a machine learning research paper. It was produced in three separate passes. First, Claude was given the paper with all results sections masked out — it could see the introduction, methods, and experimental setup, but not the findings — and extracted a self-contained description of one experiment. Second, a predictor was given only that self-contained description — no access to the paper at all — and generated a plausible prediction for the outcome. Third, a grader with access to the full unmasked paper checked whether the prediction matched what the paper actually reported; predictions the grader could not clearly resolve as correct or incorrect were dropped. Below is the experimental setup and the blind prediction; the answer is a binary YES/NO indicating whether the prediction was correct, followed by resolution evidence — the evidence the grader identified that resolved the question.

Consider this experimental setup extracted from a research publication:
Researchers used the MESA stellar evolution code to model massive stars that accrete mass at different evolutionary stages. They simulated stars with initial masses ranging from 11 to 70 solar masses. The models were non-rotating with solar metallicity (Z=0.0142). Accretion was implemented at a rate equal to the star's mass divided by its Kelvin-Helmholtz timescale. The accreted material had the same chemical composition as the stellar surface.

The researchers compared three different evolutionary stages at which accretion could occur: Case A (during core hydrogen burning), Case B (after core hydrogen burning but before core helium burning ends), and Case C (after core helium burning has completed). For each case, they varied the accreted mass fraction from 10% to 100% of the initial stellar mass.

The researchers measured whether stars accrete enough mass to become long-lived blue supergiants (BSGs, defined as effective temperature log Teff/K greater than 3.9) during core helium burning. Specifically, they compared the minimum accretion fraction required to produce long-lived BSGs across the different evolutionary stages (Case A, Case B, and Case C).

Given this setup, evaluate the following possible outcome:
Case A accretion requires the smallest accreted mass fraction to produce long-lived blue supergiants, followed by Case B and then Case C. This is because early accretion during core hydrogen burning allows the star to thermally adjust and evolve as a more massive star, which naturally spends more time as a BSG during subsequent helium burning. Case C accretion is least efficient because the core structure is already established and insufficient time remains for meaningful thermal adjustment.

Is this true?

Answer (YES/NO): NO